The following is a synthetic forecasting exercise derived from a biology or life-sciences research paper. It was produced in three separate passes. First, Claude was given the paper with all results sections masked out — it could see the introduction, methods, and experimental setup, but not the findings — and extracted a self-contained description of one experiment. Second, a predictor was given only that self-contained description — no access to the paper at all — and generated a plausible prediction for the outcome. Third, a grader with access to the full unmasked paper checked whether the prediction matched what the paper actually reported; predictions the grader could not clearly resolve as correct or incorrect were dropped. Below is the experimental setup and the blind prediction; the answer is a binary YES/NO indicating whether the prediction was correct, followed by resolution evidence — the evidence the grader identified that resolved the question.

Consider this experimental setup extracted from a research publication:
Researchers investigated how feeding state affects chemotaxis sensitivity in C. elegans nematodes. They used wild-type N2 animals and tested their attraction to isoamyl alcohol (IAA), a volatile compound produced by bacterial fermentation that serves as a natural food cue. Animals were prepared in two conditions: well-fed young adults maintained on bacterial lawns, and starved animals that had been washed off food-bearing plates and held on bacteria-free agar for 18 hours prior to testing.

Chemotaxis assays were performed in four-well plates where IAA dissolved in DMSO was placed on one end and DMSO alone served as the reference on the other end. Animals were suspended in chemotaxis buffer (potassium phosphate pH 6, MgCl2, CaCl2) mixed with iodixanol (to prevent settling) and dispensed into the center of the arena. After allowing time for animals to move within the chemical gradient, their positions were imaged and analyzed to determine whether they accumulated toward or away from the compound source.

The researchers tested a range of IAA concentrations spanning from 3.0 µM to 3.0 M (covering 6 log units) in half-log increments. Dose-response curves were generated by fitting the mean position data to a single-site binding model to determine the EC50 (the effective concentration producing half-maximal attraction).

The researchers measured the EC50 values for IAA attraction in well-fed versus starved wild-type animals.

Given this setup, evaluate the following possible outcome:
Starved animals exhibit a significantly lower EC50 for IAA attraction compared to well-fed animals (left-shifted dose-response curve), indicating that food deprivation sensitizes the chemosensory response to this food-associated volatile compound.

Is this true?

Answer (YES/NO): NO